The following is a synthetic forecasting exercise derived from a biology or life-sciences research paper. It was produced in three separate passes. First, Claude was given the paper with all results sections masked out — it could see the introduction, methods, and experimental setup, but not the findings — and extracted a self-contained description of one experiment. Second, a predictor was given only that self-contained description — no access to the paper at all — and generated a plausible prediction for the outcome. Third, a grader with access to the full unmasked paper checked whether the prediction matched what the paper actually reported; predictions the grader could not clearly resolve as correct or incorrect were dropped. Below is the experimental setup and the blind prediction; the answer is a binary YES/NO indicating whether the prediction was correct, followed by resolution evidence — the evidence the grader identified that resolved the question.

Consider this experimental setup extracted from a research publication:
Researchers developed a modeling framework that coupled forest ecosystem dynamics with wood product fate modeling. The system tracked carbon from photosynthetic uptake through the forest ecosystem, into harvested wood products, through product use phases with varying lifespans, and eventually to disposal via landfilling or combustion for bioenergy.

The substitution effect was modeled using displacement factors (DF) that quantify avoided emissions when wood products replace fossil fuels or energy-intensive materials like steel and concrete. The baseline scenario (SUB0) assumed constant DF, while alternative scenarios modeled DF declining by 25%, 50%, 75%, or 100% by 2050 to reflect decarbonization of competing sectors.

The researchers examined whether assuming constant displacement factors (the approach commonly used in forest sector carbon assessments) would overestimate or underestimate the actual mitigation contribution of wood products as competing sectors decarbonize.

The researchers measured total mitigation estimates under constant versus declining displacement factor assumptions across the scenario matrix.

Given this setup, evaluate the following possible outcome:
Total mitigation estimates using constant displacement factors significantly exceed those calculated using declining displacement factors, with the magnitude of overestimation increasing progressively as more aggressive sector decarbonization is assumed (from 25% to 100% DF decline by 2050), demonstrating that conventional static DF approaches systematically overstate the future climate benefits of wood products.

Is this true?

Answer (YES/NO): YES